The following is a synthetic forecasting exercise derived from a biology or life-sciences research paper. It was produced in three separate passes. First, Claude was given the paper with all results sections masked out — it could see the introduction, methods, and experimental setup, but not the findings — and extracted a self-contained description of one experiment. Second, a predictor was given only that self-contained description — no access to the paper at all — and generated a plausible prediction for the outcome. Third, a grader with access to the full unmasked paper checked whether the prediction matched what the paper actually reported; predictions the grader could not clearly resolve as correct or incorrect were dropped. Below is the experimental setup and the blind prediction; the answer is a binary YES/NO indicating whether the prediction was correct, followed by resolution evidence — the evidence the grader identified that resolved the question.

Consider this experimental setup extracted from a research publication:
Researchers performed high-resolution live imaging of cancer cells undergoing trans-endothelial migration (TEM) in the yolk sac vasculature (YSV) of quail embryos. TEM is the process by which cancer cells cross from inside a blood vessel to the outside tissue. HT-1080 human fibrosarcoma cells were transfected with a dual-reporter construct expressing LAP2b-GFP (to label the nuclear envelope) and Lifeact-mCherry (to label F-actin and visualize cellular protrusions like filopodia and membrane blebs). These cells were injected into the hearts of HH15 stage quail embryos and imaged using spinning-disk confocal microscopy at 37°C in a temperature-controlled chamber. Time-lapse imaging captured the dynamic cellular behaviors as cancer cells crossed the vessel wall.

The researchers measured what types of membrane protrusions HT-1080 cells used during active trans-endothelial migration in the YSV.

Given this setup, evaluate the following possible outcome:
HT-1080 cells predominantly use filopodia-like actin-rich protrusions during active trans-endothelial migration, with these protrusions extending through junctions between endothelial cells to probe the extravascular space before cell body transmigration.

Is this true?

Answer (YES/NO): NO